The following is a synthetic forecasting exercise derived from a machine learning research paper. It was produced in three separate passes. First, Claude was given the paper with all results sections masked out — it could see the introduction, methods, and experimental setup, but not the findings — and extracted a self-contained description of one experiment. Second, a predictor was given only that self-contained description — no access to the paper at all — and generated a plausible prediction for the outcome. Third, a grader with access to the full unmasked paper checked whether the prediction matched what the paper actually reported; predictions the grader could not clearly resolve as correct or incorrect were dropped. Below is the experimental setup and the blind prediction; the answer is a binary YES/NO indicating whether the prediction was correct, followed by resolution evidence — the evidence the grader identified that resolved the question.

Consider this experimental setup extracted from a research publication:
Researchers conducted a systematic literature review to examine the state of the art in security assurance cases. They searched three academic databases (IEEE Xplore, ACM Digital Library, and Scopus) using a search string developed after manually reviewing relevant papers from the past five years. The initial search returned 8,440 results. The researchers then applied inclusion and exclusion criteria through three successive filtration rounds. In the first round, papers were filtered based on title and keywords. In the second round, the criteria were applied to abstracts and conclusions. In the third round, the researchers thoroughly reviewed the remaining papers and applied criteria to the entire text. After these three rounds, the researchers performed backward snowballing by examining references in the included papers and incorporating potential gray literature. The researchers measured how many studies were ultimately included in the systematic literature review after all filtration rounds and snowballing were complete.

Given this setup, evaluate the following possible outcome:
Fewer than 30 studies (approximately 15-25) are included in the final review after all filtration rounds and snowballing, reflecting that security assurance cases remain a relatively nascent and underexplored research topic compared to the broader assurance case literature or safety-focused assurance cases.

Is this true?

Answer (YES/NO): NO